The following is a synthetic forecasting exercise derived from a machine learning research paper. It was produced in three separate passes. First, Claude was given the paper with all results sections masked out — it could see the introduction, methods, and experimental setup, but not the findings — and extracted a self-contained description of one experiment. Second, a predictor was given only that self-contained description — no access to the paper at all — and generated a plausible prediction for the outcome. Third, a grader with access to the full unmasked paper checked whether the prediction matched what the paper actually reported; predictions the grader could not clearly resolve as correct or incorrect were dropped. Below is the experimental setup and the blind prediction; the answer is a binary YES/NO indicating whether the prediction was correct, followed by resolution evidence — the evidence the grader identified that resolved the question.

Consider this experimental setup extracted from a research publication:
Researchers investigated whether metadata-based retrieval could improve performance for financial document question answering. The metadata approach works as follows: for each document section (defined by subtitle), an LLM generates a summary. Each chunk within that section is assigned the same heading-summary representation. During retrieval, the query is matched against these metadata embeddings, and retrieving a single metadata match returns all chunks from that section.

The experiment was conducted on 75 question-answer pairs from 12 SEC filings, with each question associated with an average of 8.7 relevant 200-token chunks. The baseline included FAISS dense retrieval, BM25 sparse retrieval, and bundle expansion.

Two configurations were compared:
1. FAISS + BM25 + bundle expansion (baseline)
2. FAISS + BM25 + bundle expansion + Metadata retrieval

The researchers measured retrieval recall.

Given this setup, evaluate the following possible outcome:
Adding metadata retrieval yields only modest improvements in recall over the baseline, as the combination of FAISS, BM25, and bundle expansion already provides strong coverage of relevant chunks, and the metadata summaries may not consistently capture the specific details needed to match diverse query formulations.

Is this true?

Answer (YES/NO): YES